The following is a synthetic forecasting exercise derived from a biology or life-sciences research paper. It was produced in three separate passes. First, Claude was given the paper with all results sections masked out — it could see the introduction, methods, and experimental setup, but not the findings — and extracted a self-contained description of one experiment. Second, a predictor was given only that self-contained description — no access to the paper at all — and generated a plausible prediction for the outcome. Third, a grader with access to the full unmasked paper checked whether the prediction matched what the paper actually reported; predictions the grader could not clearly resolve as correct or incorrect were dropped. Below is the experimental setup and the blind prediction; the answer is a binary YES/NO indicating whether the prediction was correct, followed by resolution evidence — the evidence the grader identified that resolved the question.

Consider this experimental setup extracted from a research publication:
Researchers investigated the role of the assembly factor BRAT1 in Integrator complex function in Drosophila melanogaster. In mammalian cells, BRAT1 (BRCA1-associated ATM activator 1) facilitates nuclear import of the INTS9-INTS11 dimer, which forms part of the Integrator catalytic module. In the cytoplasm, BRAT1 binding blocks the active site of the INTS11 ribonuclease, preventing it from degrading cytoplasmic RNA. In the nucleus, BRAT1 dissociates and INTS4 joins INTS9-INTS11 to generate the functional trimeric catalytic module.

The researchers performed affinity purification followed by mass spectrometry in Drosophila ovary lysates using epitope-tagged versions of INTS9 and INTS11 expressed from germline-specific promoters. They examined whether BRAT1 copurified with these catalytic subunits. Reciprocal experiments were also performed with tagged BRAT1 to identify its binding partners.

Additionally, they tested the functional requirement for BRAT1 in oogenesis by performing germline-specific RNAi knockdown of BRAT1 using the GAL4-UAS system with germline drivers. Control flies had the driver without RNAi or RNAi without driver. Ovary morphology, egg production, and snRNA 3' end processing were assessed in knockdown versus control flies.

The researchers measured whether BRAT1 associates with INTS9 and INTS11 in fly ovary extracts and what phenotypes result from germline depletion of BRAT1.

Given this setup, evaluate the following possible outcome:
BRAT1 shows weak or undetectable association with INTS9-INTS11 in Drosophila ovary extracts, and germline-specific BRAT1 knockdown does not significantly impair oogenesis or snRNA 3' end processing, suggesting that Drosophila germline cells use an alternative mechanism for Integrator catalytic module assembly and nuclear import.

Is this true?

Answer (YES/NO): NO